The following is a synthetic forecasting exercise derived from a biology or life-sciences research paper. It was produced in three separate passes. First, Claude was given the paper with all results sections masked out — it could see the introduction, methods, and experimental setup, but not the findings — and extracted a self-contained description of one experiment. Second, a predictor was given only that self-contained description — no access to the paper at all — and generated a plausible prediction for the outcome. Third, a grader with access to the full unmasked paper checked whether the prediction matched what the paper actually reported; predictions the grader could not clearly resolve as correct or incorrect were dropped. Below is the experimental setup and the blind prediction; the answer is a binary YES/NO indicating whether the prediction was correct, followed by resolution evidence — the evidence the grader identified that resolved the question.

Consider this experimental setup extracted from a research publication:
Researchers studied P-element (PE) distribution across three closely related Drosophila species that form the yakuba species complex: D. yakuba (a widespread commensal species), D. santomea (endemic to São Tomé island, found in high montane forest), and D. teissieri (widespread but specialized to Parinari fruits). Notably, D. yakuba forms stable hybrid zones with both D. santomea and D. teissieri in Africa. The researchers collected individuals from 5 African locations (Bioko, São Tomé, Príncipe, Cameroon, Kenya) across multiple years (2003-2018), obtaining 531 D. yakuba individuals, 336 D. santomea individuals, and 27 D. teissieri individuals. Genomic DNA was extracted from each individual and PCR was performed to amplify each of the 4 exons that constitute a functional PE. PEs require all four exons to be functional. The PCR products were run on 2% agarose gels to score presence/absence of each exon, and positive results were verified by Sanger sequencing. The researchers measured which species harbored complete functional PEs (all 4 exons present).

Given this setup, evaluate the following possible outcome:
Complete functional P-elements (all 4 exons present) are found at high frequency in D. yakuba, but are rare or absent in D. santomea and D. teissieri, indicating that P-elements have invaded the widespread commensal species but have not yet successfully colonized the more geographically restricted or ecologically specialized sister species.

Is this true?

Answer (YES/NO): NO